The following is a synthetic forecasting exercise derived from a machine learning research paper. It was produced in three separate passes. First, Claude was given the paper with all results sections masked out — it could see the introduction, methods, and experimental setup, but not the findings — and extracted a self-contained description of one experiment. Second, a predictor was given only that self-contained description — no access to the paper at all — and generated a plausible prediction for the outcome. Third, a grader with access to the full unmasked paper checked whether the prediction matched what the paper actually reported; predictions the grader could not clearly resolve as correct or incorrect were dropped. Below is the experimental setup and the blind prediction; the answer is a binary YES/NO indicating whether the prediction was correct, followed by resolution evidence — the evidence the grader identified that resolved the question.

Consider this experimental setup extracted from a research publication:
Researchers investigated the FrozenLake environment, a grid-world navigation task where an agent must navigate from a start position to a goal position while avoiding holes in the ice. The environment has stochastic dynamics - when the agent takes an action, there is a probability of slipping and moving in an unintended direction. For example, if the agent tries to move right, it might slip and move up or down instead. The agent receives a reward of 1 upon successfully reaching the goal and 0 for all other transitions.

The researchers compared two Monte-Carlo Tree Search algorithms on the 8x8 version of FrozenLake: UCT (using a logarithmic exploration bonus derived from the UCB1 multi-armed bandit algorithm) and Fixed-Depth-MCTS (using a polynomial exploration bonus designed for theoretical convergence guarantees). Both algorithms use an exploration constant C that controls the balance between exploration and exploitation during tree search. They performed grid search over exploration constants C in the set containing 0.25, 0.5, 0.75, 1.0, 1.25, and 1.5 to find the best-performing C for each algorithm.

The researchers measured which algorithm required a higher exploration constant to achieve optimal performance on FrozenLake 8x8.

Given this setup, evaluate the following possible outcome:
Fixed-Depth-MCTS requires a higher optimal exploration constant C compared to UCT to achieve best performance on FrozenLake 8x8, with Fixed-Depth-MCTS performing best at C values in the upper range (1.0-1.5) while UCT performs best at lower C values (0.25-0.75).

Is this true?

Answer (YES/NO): NO